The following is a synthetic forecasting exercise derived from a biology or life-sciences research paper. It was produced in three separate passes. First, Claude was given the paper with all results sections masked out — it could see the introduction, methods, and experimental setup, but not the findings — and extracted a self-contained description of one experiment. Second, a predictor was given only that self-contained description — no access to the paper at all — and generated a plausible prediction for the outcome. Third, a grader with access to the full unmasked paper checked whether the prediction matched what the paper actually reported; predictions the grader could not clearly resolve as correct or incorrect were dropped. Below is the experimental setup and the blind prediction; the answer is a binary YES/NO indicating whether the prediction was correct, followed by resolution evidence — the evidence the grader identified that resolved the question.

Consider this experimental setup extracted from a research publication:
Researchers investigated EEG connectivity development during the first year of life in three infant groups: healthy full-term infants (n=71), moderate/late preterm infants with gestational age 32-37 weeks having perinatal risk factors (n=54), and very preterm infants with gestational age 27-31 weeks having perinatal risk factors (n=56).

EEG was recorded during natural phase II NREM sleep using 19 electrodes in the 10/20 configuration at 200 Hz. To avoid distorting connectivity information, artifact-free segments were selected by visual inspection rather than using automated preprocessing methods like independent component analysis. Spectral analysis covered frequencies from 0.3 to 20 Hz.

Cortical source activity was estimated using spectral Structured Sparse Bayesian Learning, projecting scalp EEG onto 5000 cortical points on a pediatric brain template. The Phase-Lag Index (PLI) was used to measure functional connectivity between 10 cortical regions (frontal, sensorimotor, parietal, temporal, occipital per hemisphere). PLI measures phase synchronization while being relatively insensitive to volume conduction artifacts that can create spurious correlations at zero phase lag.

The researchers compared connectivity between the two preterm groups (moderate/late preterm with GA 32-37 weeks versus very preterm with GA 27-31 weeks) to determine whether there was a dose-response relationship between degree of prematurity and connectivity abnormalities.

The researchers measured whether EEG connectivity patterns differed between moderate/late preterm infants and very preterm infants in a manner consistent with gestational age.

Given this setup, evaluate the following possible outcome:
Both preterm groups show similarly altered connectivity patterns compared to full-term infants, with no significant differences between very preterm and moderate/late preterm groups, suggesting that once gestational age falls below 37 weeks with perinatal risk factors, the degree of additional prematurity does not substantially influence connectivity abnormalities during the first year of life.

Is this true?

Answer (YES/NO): NO